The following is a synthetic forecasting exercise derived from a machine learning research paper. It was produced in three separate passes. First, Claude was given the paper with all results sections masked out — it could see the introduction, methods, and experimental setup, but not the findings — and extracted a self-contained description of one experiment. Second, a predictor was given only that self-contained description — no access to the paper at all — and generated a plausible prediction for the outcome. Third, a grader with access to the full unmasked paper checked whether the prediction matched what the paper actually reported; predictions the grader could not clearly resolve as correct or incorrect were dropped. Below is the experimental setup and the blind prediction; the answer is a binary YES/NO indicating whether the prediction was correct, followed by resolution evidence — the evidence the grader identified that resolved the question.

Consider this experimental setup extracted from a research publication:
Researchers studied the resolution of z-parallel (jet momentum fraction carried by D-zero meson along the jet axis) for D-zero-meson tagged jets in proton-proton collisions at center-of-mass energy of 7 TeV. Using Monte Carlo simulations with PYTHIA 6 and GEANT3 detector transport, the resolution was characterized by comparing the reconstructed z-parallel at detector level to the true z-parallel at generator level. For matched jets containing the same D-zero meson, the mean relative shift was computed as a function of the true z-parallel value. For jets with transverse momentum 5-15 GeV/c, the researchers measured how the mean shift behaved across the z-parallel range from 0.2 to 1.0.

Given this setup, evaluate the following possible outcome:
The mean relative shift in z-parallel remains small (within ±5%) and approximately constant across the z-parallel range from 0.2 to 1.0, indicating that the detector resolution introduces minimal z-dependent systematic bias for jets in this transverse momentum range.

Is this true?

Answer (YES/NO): NO